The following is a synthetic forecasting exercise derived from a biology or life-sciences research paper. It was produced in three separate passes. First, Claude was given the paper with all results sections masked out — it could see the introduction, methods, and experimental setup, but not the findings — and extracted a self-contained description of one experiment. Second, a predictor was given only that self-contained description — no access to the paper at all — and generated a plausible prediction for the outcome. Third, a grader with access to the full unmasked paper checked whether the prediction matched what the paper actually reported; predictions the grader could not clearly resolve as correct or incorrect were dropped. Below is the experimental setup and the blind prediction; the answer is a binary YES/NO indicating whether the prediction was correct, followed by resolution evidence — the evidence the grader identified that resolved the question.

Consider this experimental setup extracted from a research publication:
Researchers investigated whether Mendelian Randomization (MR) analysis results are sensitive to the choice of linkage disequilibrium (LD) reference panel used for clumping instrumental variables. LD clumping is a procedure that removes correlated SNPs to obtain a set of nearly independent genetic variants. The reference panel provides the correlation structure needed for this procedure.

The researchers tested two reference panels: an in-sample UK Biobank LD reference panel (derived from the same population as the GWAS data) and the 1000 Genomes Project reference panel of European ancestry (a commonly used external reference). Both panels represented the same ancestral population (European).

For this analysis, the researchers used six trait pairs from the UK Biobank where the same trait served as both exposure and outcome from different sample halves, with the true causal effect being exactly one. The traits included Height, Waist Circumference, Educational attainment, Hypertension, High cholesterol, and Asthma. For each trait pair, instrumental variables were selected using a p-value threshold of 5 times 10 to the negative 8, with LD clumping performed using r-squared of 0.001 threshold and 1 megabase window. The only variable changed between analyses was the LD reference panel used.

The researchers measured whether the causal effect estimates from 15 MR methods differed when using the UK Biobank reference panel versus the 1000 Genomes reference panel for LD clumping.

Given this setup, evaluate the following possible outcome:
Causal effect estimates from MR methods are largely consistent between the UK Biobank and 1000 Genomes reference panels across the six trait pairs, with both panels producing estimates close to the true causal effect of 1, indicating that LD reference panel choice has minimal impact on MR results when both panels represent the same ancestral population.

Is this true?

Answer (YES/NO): NO